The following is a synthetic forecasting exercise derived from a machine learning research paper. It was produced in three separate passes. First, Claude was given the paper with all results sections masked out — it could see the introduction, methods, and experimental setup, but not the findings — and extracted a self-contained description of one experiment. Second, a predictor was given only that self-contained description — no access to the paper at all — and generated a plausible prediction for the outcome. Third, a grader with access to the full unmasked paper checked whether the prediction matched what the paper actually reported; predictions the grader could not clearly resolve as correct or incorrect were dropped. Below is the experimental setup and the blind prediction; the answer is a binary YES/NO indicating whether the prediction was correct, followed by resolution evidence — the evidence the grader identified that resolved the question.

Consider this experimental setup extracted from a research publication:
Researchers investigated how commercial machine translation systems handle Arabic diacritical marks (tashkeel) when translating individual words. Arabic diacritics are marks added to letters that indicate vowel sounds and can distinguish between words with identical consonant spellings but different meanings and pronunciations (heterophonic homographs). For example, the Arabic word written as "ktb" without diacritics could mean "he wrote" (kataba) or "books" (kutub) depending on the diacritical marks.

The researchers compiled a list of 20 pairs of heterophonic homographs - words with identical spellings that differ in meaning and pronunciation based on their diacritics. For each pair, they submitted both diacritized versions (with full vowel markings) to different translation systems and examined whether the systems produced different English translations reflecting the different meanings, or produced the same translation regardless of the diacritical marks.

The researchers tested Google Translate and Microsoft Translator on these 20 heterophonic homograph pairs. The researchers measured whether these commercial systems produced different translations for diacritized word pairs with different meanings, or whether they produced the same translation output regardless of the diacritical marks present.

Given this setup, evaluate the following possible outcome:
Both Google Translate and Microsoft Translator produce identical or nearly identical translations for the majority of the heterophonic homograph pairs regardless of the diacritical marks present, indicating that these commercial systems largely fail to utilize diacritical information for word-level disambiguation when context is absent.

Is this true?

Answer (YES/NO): YES